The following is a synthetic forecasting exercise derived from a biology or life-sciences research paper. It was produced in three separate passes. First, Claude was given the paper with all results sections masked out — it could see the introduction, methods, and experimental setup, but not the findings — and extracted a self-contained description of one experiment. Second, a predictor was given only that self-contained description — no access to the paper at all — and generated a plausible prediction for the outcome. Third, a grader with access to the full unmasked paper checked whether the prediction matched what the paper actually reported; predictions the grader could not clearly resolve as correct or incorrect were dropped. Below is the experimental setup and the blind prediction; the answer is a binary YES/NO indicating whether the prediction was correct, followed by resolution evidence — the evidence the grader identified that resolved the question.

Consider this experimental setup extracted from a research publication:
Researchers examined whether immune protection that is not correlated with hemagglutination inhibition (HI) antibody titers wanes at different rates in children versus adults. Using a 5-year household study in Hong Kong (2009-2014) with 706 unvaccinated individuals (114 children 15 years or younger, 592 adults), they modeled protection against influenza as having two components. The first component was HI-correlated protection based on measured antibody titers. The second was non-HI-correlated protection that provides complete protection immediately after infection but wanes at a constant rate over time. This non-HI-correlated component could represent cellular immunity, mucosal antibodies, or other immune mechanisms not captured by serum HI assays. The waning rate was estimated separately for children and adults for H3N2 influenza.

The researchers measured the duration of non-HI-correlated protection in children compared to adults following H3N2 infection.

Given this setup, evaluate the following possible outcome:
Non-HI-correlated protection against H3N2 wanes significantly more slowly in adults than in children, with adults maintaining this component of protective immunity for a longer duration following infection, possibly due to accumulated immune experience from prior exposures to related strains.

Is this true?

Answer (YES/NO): YES